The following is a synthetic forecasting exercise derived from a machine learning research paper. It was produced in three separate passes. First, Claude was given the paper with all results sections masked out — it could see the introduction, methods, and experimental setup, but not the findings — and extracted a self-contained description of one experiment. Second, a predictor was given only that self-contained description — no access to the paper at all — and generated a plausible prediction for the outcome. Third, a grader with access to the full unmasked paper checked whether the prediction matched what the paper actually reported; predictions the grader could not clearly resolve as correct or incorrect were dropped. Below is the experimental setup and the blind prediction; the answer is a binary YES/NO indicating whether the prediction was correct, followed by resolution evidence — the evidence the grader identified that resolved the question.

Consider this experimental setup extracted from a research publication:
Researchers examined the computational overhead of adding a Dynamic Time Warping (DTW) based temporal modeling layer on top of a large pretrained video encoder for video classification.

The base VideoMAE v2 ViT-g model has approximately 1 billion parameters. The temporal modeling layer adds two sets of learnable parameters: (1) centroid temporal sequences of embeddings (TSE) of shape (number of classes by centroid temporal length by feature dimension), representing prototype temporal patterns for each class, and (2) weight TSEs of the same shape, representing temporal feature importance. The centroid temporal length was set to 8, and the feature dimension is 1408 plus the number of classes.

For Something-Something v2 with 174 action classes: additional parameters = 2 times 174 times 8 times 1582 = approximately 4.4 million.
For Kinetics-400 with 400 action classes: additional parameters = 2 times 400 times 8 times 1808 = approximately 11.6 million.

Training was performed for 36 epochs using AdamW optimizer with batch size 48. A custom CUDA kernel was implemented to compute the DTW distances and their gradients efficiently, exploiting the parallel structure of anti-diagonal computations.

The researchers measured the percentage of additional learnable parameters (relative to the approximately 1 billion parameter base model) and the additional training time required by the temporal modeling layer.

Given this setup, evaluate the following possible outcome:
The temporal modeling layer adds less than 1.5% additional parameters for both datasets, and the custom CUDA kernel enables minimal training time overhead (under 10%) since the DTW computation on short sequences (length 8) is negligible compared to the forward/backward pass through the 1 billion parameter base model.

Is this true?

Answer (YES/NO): NO